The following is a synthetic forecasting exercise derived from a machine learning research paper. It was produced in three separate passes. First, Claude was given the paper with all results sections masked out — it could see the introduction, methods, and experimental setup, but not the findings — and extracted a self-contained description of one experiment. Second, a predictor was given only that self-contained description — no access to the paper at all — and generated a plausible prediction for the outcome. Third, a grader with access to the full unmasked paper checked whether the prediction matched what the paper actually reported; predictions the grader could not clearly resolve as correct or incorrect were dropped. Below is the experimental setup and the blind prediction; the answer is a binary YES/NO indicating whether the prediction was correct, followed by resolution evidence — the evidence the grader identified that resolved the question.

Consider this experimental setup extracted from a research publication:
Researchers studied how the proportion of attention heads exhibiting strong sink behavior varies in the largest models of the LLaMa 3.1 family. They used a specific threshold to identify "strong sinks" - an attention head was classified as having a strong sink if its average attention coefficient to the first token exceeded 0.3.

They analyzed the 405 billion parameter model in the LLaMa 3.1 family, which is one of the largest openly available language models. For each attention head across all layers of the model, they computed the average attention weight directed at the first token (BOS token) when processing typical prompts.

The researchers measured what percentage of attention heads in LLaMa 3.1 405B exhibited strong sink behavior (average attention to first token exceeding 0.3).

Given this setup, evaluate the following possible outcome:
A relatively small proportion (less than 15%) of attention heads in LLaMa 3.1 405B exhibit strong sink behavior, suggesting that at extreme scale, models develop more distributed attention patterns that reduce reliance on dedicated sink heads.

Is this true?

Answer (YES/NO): NO